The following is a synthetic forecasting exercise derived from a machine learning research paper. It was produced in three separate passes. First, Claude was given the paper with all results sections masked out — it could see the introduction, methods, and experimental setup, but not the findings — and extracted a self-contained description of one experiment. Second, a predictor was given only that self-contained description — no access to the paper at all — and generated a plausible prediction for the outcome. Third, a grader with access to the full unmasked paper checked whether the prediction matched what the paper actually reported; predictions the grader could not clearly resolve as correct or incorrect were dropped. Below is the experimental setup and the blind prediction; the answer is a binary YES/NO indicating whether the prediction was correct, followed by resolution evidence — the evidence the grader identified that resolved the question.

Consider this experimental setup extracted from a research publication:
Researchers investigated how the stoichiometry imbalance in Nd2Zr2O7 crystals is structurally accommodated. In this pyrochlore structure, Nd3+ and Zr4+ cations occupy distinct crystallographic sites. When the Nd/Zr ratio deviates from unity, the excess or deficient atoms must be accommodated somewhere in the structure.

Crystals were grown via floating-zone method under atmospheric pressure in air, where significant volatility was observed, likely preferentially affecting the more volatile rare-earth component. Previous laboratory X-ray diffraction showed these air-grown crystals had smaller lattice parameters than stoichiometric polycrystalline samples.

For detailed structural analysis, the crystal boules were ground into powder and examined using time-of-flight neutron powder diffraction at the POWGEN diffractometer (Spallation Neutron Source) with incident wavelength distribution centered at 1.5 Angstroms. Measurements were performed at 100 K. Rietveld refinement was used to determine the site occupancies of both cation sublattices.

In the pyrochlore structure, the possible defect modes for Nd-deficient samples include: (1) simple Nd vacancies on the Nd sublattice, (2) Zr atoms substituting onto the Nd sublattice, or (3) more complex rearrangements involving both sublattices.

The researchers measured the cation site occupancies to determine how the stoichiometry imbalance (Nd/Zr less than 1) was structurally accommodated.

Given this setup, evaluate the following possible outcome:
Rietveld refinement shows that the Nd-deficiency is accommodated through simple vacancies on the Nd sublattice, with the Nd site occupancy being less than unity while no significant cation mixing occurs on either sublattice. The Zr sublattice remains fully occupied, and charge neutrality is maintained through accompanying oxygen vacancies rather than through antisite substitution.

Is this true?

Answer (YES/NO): NO